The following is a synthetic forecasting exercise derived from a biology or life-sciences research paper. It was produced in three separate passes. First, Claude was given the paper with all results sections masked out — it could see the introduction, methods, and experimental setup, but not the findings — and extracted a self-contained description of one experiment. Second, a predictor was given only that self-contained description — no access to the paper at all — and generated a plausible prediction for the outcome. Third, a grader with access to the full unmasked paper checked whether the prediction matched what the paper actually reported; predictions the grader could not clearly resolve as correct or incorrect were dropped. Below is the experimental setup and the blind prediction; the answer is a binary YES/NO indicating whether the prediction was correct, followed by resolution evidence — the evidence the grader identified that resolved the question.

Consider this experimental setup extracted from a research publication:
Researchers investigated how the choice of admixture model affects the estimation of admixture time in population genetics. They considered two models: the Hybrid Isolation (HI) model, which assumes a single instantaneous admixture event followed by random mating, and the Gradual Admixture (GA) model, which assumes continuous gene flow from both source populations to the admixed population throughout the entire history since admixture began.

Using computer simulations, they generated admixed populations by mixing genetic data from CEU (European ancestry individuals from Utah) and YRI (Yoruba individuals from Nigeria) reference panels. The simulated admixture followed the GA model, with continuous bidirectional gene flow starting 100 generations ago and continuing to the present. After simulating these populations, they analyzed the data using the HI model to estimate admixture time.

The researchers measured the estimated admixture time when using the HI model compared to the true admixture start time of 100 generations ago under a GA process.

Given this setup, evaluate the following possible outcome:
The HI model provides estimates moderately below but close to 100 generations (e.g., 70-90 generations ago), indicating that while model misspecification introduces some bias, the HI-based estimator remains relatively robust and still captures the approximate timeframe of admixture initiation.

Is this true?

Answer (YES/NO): NO